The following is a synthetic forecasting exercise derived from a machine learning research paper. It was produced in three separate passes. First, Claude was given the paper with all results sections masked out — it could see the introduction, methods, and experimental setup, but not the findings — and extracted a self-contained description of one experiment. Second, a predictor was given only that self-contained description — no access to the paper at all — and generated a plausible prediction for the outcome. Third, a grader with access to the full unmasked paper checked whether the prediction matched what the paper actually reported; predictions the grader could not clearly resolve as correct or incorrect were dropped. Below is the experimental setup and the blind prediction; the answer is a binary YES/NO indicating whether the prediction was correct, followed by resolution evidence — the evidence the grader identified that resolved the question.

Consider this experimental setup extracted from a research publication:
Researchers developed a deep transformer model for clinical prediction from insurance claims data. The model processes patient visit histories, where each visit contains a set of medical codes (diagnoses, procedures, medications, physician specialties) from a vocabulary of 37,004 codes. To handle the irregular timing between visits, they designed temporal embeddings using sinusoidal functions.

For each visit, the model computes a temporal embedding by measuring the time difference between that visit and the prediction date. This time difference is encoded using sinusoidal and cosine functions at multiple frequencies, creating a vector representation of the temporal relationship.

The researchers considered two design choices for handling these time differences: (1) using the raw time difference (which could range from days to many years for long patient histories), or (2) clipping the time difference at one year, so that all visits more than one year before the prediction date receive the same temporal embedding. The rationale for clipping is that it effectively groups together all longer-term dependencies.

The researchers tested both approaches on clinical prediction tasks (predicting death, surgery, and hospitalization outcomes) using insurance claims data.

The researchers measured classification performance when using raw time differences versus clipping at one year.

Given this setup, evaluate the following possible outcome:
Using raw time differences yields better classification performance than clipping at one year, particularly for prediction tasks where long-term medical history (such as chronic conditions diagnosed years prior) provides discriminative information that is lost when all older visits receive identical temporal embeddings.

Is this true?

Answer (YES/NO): NO